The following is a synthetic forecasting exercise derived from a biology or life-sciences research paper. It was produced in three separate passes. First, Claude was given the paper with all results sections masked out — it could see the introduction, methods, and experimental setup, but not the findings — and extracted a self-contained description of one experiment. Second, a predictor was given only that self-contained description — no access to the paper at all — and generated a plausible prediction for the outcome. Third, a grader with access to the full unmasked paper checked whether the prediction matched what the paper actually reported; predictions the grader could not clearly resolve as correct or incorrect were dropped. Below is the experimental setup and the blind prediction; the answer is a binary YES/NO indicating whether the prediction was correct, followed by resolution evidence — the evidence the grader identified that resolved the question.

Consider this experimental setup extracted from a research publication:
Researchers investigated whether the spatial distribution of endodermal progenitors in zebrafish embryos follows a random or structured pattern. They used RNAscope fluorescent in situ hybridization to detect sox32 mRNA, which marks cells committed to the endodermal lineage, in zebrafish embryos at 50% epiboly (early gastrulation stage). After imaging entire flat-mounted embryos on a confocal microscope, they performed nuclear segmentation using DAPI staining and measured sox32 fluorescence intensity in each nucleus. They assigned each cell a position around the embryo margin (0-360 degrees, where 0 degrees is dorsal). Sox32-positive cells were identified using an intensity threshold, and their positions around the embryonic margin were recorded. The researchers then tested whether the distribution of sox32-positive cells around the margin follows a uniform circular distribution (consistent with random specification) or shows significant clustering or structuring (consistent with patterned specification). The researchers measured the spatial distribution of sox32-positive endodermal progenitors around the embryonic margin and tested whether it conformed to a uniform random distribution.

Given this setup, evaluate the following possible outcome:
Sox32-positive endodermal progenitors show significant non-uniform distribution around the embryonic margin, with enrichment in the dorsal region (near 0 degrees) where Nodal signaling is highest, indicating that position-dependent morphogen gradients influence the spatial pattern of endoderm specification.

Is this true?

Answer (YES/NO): NO